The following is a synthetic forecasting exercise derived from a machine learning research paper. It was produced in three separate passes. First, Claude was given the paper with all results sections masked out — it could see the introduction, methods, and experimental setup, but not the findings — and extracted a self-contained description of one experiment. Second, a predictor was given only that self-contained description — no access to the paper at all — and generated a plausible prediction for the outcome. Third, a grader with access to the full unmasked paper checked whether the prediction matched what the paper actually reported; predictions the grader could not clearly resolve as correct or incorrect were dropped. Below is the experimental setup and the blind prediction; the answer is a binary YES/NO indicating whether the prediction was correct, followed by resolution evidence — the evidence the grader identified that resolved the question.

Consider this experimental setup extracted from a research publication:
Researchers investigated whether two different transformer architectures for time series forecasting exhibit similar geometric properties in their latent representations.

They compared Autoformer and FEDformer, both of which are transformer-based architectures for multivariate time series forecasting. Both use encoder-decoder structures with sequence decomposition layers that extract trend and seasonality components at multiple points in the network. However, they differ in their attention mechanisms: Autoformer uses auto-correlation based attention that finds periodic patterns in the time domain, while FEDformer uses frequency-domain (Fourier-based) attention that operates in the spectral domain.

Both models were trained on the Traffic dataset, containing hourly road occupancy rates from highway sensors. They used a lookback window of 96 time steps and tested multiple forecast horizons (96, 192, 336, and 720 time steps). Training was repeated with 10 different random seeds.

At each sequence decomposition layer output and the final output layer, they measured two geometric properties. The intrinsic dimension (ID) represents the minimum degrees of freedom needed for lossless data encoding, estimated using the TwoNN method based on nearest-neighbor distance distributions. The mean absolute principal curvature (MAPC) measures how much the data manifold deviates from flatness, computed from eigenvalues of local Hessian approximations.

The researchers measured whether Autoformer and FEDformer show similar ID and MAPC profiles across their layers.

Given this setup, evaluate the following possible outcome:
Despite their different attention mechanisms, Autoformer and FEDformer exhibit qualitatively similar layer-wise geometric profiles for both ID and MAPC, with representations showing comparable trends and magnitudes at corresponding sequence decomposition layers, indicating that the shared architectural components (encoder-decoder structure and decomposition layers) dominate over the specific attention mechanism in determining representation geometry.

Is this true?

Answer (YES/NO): NO